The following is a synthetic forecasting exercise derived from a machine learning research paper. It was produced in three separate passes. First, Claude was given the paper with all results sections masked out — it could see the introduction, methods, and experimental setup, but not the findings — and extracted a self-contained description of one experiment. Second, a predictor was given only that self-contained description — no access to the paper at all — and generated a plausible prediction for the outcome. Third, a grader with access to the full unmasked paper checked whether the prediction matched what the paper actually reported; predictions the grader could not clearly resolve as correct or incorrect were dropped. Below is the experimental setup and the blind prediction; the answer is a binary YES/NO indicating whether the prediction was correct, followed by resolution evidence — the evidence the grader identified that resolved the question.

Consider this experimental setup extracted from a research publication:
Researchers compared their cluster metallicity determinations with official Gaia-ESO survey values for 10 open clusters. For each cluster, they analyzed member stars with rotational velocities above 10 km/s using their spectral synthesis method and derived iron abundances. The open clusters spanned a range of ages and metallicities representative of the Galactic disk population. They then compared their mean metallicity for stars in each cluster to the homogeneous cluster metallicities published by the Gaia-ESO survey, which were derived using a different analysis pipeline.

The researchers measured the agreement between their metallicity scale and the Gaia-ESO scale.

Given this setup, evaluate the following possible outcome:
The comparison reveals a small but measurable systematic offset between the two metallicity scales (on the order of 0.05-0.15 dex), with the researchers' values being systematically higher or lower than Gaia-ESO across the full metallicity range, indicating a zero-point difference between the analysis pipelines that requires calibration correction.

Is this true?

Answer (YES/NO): NO